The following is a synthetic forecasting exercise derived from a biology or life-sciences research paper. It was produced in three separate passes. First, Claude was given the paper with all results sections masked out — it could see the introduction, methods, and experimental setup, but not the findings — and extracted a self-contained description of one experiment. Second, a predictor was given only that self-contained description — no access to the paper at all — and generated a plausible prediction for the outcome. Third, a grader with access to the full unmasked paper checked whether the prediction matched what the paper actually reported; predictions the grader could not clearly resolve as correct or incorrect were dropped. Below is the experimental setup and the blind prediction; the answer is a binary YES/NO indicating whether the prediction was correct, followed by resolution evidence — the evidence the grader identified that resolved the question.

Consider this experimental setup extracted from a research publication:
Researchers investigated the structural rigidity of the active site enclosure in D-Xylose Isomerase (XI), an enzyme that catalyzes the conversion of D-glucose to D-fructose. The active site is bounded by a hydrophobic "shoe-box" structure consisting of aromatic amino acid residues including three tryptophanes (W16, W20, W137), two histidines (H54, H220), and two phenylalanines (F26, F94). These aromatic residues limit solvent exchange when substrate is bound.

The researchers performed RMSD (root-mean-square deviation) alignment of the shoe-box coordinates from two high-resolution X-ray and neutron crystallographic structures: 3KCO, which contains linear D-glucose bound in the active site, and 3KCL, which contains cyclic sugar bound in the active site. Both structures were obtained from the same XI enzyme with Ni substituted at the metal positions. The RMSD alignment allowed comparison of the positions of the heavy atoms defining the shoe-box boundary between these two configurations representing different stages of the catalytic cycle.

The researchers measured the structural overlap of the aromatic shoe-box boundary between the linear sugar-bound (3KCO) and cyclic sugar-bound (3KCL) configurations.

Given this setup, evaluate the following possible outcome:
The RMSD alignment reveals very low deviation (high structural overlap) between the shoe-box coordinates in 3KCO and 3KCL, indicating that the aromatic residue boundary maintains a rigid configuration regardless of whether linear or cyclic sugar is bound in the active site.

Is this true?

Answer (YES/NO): YES